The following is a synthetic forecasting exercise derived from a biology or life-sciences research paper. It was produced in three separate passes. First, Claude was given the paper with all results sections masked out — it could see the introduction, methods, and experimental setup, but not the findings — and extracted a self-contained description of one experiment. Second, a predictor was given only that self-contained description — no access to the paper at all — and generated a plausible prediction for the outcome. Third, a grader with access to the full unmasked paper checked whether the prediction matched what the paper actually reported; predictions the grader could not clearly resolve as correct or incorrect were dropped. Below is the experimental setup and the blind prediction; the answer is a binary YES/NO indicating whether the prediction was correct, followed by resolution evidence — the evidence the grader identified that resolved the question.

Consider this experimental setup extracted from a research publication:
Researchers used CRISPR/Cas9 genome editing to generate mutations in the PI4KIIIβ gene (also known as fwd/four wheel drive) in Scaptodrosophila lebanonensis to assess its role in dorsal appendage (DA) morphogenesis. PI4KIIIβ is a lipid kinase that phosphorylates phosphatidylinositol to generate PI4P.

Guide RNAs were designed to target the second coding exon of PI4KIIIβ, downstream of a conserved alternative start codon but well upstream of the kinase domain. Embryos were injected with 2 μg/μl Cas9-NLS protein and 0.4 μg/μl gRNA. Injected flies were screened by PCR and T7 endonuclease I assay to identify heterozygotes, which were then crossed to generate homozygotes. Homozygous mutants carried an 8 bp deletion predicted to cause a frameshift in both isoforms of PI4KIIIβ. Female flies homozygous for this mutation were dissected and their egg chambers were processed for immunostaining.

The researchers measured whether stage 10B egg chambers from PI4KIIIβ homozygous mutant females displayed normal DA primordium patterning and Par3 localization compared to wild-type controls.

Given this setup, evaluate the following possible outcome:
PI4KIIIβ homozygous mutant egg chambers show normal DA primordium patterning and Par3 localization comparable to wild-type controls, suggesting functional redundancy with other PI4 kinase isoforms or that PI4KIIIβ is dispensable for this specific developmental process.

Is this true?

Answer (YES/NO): YES